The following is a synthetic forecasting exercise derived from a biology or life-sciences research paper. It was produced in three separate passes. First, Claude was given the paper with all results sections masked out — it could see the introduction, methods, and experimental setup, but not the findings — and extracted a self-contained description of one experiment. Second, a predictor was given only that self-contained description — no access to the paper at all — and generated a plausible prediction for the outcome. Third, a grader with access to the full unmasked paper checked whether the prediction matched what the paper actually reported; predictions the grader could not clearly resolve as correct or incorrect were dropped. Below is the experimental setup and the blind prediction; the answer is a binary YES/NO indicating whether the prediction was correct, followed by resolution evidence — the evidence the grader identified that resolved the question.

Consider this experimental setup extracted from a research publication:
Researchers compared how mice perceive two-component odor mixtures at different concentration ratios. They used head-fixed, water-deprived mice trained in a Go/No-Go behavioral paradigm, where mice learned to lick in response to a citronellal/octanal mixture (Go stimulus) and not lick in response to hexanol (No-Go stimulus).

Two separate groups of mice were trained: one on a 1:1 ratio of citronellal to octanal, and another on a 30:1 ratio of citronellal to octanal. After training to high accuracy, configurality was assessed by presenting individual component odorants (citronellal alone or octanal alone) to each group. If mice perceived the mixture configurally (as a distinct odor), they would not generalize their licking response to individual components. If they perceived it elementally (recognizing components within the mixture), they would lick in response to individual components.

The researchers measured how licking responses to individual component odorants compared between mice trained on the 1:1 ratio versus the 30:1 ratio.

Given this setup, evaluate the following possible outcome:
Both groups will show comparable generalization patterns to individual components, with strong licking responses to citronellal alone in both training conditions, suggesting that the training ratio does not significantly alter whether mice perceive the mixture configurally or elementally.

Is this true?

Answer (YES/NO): NO